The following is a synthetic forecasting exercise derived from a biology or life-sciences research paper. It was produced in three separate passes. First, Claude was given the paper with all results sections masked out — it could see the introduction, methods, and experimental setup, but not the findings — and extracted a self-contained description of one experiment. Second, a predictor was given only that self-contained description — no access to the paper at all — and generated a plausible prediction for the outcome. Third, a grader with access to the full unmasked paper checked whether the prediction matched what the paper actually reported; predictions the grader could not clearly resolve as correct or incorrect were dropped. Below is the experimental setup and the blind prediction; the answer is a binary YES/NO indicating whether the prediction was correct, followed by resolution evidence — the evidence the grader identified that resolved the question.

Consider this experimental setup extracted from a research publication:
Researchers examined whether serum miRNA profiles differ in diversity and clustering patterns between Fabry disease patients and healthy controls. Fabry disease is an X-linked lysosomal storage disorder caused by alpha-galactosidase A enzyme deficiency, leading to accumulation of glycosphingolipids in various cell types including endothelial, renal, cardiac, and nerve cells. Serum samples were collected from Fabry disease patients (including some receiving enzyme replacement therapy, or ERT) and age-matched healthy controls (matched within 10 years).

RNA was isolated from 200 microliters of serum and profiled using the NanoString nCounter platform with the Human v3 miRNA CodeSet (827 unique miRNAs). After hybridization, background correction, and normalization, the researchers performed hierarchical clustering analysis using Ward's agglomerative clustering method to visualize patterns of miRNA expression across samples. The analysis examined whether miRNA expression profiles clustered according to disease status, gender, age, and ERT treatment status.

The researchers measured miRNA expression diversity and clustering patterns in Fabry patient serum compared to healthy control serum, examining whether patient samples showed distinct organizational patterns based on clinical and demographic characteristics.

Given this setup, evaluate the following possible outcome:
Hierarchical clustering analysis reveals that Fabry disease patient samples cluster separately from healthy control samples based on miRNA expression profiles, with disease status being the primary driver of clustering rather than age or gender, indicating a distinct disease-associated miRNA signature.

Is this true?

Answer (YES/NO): NO